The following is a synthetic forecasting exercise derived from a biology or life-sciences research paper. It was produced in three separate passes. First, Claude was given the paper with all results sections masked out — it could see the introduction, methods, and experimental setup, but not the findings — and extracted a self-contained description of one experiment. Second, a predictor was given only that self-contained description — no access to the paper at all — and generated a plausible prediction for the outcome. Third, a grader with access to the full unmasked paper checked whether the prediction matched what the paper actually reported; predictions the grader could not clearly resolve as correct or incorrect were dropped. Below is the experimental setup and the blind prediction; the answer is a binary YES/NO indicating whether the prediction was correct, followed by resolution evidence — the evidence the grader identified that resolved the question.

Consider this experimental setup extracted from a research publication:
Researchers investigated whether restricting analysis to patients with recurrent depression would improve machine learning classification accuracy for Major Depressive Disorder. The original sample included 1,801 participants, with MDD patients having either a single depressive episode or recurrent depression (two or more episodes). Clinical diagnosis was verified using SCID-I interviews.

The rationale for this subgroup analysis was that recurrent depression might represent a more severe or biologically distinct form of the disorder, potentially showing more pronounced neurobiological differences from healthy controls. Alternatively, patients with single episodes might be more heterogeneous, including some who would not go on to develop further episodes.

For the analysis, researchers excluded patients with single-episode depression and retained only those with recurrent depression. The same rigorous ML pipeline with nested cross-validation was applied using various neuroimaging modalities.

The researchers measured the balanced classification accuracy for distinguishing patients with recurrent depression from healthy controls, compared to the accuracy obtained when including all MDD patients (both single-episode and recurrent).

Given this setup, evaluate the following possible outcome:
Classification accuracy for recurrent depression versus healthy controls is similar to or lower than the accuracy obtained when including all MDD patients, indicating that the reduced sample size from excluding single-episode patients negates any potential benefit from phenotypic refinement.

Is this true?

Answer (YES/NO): YES